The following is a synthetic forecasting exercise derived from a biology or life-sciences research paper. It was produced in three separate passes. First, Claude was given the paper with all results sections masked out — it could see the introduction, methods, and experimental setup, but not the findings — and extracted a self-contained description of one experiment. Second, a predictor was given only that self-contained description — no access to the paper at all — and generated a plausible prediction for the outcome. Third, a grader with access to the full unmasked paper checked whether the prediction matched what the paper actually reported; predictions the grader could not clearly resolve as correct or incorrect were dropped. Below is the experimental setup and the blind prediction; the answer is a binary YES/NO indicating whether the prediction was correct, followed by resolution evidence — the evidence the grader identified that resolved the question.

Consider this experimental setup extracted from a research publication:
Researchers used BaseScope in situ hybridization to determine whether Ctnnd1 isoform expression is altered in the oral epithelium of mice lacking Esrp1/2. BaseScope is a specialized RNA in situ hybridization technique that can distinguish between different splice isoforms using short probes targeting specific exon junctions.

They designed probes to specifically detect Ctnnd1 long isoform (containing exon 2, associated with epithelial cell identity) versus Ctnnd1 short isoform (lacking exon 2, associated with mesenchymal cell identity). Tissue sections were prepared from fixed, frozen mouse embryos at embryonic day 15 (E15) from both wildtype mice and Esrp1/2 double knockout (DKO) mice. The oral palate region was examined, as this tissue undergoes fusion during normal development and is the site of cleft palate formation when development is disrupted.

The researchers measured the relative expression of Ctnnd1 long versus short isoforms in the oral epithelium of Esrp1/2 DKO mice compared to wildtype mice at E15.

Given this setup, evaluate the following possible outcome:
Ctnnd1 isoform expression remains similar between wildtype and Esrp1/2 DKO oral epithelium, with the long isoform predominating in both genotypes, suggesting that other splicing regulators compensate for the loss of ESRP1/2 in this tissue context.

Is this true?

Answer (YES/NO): NO